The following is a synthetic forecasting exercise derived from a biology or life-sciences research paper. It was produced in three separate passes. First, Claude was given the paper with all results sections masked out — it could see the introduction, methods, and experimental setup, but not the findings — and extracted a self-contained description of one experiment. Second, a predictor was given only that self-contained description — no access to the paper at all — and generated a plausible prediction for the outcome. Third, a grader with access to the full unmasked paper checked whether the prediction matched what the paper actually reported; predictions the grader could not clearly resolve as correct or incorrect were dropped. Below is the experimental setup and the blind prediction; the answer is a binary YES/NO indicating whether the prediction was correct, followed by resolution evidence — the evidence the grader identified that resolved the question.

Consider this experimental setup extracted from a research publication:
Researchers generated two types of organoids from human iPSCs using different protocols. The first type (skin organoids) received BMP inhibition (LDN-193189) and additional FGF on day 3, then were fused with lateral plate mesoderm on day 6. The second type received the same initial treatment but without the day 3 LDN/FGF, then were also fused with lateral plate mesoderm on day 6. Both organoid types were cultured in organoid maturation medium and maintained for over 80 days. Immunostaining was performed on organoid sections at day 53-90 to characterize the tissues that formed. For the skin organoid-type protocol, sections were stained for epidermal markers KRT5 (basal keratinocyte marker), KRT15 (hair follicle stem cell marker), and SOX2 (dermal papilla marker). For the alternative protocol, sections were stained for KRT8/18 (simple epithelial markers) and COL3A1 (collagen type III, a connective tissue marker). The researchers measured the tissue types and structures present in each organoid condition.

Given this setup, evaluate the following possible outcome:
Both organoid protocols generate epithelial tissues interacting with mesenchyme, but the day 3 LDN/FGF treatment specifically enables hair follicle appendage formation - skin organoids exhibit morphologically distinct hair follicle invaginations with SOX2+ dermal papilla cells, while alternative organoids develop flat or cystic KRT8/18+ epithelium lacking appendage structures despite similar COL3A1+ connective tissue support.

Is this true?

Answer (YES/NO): NO